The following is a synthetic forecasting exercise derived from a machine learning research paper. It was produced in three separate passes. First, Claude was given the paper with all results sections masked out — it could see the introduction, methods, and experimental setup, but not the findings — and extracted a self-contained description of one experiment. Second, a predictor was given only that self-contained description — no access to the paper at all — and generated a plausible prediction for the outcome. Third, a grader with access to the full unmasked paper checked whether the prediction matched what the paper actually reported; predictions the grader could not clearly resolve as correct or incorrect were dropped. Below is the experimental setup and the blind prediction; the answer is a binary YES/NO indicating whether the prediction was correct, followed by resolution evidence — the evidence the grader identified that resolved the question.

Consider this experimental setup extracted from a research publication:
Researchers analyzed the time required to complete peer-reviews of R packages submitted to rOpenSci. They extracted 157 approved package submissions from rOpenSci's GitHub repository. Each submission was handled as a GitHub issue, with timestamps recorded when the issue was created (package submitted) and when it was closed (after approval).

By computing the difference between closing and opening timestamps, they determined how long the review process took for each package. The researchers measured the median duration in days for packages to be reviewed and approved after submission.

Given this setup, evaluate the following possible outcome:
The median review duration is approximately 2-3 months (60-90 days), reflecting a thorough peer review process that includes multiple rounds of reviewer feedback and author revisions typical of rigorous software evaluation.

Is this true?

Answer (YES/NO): NO